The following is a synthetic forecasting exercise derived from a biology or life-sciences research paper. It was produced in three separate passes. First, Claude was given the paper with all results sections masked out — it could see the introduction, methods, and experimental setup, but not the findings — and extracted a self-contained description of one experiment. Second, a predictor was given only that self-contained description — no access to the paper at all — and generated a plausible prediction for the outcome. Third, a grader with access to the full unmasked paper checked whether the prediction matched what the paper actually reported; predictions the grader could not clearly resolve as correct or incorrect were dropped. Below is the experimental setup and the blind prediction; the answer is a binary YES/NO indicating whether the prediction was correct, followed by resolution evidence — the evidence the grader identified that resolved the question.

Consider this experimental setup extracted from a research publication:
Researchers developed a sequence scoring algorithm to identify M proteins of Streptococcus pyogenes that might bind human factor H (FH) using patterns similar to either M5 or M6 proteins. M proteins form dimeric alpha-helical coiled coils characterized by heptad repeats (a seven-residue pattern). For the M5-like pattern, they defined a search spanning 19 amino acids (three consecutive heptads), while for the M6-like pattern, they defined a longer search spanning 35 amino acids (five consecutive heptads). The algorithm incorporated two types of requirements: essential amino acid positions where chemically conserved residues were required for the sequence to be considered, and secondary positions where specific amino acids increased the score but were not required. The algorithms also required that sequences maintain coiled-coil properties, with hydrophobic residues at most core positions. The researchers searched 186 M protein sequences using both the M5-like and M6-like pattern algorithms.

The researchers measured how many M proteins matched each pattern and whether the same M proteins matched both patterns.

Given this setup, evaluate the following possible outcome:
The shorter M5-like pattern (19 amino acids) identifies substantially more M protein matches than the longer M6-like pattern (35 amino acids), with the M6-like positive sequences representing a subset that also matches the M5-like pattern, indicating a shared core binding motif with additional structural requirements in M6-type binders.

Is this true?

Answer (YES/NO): NO